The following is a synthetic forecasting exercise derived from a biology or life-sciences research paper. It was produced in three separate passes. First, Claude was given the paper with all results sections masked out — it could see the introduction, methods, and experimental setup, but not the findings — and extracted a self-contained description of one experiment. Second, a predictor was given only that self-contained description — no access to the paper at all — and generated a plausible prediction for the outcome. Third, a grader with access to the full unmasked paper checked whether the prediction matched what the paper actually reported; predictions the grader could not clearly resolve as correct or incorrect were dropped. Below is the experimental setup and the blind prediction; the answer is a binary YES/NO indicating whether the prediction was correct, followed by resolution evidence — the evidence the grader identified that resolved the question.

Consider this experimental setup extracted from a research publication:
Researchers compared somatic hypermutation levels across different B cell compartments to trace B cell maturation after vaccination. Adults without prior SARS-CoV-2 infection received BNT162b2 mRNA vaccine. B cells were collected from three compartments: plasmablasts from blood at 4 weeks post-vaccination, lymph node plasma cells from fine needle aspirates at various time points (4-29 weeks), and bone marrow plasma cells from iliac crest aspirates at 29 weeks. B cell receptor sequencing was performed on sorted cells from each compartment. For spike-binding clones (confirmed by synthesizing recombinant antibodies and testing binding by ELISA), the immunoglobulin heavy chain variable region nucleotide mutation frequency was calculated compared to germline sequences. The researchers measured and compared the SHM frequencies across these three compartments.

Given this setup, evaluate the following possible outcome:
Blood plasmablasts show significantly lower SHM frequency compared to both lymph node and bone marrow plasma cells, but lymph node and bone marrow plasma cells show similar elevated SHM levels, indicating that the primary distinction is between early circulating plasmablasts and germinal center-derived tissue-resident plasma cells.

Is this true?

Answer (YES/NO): NO